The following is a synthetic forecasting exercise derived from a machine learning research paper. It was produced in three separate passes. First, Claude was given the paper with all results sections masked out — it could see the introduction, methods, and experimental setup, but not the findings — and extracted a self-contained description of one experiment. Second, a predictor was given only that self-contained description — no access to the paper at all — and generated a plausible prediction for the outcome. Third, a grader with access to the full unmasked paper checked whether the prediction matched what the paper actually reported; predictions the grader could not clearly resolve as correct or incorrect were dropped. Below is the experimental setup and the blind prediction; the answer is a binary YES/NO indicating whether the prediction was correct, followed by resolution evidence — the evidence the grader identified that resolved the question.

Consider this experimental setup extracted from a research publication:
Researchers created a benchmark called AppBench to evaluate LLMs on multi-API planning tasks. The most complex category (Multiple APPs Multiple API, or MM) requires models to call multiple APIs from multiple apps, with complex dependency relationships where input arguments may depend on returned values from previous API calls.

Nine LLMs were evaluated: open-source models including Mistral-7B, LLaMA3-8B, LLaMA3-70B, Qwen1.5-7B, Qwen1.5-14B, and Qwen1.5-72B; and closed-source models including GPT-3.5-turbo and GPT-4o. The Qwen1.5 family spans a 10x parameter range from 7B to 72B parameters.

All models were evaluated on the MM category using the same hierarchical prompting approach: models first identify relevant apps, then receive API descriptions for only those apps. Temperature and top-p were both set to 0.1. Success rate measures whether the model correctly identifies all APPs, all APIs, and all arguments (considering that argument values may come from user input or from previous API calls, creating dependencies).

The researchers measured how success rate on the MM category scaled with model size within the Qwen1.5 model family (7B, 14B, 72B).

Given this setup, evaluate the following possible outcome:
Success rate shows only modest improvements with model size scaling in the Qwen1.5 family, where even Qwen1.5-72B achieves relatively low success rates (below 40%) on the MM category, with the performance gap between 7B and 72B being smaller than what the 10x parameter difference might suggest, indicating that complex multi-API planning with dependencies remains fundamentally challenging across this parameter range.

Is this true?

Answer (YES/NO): YES